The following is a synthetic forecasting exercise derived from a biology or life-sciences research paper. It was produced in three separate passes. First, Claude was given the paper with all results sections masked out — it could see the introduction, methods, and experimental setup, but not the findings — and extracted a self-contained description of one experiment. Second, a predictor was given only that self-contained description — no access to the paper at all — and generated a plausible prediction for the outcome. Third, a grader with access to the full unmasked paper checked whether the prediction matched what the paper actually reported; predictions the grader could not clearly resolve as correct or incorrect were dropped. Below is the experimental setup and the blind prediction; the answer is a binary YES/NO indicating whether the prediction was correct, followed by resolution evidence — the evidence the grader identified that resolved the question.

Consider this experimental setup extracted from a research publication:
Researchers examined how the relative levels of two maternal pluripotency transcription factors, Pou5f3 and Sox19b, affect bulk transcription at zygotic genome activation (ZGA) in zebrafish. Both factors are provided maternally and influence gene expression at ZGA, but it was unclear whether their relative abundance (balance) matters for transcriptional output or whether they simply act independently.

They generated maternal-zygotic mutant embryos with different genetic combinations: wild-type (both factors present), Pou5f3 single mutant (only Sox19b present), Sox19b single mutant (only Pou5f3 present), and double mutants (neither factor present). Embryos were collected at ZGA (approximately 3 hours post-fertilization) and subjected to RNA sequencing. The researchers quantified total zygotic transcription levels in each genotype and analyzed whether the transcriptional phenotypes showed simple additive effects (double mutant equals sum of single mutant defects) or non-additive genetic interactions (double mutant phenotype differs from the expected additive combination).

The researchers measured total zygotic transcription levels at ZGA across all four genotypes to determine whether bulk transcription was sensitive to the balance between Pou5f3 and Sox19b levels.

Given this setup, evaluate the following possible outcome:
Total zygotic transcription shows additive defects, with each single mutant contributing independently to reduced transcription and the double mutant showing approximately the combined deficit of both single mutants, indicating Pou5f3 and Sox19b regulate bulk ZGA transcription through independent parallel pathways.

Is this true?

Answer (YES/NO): NO